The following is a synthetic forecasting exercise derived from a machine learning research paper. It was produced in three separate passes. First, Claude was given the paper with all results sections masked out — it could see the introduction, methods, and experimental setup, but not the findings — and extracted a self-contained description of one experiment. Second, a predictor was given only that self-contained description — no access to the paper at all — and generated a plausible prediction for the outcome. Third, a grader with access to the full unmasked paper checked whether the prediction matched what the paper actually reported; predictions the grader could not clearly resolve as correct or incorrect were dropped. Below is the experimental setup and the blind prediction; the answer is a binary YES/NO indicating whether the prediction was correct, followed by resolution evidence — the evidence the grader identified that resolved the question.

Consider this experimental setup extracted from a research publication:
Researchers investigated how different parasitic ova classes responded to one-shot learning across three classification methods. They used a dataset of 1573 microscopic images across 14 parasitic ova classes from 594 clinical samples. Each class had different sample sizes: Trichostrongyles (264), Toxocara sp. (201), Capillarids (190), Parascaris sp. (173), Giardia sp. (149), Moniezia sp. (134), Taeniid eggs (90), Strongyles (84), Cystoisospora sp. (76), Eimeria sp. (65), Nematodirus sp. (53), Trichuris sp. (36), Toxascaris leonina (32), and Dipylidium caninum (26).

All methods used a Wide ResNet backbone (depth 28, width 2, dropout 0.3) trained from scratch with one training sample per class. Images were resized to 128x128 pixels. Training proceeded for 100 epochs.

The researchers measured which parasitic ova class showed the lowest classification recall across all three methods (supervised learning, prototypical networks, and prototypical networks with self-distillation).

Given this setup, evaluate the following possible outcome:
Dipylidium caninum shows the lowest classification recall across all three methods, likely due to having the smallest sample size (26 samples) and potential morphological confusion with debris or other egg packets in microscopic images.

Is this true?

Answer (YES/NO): NO